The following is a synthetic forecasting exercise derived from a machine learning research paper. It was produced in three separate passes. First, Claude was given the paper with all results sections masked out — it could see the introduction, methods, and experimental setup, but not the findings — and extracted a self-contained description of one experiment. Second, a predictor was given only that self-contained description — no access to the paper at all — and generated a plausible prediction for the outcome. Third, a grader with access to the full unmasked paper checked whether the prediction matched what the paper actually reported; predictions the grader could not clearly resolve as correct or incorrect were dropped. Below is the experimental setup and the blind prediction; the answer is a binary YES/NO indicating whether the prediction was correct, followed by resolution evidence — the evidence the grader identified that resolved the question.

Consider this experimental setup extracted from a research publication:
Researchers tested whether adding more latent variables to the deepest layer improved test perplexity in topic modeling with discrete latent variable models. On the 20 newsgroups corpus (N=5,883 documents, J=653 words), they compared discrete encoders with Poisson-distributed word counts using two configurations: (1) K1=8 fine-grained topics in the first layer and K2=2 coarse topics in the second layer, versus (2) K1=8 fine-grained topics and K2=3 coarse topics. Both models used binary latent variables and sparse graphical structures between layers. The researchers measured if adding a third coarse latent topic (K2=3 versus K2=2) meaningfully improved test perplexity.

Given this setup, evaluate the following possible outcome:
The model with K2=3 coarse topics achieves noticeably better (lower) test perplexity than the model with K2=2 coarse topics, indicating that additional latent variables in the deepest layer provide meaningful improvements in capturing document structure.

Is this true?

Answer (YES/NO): NO